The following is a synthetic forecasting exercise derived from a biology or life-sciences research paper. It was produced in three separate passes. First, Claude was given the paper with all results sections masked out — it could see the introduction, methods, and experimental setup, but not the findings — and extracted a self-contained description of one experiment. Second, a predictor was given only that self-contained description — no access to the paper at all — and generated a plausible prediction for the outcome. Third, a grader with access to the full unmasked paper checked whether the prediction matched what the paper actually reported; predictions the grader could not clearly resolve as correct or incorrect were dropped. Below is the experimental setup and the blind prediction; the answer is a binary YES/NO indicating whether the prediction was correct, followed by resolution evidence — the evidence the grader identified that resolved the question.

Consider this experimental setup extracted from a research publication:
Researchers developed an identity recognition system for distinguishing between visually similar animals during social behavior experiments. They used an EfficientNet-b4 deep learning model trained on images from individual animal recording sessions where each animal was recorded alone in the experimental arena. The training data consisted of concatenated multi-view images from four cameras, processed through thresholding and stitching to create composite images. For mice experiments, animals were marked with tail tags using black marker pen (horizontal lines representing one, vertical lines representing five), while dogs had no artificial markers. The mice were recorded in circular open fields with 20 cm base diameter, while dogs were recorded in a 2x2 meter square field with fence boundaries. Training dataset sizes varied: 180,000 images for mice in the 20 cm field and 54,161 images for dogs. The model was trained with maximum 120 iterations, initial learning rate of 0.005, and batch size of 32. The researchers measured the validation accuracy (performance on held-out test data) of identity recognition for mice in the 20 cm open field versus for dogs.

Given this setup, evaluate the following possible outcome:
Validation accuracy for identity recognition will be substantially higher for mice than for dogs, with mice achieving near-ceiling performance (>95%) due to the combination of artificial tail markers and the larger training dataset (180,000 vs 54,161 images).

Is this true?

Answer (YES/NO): NO